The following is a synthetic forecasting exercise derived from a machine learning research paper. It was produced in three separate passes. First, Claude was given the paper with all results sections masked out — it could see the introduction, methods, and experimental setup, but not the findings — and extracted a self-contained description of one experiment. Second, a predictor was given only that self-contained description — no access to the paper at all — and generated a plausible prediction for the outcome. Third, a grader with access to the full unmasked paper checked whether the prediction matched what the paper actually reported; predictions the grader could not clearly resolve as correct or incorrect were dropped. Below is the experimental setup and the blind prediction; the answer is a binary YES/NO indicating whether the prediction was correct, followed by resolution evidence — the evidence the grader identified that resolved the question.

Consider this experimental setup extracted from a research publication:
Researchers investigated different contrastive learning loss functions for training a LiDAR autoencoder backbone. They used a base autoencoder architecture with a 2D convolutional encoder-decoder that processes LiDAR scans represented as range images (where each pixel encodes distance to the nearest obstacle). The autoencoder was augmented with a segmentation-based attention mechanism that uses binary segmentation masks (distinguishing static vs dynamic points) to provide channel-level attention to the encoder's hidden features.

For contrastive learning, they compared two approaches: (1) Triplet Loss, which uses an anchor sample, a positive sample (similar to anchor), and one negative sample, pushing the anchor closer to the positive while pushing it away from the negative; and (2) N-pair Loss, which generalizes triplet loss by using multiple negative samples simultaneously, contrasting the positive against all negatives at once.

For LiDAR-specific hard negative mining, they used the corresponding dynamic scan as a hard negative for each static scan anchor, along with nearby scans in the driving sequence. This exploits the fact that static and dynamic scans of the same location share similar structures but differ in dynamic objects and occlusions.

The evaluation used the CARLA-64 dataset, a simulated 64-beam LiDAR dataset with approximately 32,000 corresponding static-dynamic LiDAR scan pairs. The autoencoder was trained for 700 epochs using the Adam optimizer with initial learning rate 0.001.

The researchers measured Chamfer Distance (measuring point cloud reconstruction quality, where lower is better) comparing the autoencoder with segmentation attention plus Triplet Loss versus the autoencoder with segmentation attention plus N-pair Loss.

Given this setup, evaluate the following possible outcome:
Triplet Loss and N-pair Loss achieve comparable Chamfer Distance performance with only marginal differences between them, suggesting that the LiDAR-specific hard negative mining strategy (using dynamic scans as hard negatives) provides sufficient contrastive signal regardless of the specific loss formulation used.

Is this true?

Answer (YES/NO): NO